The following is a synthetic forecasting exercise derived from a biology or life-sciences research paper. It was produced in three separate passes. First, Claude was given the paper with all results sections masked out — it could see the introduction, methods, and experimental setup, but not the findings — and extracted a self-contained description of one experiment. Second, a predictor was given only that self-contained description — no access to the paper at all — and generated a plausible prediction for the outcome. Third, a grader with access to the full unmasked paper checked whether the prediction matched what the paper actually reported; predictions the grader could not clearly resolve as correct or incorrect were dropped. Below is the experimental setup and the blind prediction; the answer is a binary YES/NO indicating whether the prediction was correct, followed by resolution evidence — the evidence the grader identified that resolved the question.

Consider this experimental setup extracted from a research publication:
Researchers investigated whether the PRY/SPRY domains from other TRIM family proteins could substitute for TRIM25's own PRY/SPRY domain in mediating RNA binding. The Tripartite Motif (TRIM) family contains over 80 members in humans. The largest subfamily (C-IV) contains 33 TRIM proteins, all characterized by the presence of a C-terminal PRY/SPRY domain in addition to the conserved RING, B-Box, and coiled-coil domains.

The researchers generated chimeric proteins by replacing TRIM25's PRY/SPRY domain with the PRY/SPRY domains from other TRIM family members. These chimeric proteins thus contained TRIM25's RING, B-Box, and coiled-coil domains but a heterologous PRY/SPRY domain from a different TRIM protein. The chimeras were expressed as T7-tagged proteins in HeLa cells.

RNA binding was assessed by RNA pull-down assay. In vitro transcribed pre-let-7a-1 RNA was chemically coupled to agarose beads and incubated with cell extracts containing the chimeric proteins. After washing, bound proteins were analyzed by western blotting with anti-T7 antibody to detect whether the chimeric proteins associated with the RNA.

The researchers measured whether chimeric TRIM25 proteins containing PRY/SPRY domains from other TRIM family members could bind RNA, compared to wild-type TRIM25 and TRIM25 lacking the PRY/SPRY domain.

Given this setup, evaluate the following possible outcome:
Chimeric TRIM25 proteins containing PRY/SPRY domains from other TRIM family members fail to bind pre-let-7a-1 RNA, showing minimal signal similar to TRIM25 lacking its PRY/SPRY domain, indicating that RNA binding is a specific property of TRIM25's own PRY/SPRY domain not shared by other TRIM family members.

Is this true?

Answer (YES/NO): NO